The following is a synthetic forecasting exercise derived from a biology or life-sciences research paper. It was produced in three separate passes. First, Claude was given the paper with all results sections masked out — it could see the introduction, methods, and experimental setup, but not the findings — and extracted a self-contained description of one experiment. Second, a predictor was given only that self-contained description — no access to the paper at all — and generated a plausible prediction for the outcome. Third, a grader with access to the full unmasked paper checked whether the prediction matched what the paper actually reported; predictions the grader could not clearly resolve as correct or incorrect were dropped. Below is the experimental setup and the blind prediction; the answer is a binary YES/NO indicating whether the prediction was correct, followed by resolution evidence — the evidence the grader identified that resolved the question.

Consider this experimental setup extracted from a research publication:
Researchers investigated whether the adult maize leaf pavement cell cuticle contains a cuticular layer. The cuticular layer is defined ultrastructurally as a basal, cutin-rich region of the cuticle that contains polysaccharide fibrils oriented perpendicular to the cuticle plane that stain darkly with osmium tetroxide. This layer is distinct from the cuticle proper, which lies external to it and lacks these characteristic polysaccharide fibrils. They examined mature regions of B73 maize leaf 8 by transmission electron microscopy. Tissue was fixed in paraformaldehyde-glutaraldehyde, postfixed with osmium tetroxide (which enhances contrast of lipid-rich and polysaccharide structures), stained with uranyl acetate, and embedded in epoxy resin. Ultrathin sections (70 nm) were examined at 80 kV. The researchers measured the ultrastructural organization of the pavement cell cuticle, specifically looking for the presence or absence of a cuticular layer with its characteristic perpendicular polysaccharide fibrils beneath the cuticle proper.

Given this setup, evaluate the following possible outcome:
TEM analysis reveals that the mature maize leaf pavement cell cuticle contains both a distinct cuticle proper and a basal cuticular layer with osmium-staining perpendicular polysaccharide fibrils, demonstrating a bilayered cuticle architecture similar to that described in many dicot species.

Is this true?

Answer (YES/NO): NO